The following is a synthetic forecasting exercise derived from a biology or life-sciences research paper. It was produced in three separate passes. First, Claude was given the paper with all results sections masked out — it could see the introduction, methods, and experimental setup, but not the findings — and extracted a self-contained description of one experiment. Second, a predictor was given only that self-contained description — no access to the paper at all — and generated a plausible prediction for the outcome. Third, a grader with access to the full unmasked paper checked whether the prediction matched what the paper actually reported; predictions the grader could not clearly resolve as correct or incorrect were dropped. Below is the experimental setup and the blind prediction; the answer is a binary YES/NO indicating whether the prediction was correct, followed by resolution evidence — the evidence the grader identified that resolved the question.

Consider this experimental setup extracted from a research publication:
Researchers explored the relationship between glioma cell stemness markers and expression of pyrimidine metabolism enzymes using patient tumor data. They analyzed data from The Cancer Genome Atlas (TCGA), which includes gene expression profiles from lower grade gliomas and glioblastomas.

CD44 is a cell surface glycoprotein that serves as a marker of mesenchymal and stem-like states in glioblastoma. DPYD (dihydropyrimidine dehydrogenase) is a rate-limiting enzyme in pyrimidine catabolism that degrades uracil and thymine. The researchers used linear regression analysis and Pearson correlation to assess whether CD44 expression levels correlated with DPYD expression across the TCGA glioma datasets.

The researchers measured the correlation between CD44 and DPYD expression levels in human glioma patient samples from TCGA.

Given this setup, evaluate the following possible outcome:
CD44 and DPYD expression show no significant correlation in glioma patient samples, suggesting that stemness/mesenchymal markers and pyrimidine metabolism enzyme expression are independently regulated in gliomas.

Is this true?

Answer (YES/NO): NO